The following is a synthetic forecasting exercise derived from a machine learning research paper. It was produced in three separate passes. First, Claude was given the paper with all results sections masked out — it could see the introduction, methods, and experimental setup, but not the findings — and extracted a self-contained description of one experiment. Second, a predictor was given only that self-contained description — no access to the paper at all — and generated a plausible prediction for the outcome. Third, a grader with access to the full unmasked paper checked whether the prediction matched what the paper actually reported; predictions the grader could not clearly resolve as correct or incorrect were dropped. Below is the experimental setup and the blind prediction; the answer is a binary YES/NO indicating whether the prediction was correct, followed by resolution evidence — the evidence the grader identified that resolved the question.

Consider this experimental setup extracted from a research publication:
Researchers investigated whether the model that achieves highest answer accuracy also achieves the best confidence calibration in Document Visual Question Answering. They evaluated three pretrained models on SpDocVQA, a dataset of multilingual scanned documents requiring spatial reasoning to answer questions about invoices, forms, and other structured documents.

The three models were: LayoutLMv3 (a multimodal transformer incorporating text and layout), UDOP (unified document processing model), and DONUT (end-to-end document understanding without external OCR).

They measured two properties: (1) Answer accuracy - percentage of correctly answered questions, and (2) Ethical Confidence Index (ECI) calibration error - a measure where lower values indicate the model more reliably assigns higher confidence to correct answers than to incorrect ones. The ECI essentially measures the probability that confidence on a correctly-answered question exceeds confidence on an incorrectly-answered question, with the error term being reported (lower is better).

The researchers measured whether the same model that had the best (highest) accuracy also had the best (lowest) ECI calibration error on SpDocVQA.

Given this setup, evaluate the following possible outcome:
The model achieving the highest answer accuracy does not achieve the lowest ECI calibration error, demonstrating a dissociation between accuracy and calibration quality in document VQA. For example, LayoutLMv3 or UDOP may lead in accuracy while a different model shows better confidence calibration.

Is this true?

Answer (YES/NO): NO